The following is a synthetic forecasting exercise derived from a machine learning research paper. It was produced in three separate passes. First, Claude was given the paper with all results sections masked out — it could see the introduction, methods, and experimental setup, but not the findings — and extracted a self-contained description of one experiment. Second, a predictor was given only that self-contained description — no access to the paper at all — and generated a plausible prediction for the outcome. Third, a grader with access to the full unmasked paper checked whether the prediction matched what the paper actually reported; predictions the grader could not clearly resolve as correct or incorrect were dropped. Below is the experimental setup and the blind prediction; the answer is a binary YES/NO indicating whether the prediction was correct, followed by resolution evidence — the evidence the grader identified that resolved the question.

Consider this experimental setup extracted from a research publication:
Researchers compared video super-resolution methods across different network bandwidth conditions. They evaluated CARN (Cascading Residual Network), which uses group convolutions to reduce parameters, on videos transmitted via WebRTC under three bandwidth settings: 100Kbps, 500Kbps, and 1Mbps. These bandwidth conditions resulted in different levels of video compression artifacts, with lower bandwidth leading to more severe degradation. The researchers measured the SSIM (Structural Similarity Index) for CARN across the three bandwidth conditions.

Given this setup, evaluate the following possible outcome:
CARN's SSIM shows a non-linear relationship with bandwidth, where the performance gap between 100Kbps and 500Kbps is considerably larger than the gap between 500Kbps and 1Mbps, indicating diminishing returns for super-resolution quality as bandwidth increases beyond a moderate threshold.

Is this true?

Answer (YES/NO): NO